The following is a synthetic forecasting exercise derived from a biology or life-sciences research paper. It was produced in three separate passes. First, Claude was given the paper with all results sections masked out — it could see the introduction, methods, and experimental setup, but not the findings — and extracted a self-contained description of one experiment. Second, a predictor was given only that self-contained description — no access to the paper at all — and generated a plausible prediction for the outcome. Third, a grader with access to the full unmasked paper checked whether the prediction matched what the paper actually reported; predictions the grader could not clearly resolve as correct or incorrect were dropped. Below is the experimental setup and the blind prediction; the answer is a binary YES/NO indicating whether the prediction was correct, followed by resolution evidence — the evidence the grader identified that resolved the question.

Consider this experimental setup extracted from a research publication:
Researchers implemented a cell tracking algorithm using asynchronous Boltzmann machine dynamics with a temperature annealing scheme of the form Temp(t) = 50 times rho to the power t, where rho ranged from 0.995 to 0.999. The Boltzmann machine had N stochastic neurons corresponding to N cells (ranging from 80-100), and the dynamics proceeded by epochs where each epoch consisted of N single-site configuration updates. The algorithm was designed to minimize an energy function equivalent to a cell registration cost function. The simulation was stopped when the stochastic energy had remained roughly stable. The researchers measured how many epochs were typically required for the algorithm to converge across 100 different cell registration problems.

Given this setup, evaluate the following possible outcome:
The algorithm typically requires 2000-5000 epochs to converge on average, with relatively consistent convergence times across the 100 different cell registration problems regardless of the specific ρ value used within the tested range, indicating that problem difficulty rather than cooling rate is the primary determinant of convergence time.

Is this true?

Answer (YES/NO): NO